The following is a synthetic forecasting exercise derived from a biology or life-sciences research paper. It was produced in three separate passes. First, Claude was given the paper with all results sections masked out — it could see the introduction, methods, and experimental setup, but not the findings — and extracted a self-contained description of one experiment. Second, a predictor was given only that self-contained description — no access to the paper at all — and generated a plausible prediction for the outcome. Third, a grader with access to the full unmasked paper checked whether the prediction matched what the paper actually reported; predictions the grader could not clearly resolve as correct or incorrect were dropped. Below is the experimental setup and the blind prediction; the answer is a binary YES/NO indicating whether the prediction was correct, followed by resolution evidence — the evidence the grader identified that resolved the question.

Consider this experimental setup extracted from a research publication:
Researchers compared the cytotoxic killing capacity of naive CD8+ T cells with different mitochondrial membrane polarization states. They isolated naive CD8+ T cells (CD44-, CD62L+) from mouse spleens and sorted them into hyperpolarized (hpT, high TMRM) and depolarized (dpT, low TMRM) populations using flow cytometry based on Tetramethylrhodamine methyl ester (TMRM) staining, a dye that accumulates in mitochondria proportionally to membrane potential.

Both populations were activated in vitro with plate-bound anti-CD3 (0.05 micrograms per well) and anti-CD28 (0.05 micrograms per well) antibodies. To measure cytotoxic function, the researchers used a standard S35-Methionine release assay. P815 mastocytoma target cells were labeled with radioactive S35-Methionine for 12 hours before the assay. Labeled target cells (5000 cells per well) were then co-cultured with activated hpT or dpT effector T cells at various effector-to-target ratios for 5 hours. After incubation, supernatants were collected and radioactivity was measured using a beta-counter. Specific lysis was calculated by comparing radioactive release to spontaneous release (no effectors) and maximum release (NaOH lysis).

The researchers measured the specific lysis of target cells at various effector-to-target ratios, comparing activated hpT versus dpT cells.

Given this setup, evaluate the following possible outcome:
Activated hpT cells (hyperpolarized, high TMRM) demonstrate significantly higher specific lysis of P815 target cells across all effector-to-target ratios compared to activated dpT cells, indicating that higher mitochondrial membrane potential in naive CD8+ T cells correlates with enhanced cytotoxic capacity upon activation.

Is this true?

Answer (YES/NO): NO